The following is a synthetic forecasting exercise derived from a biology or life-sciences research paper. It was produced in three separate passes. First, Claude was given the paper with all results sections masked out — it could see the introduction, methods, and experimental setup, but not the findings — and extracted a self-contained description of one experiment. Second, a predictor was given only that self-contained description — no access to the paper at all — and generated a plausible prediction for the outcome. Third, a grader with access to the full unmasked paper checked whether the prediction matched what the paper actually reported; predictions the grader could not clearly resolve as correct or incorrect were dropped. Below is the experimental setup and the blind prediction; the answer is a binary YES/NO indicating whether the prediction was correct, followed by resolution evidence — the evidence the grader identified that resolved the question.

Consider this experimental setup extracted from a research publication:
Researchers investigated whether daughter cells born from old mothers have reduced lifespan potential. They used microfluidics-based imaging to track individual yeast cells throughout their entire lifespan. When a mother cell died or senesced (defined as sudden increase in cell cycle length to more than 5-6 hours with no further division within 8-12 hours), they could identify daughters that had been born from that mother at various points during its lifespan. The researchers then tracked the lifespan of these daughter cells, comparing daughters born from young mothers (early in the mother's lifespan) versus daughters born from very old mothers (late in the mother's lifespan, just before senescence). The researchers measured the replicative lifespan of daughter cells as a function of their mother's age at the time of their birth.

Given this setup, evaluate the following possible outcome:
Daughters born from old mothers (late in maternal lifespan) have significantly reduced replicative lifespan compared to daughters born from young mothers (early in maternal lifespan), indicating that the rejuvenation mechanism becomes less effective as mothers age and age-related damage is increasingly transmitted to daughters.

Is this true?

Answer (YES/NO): YES